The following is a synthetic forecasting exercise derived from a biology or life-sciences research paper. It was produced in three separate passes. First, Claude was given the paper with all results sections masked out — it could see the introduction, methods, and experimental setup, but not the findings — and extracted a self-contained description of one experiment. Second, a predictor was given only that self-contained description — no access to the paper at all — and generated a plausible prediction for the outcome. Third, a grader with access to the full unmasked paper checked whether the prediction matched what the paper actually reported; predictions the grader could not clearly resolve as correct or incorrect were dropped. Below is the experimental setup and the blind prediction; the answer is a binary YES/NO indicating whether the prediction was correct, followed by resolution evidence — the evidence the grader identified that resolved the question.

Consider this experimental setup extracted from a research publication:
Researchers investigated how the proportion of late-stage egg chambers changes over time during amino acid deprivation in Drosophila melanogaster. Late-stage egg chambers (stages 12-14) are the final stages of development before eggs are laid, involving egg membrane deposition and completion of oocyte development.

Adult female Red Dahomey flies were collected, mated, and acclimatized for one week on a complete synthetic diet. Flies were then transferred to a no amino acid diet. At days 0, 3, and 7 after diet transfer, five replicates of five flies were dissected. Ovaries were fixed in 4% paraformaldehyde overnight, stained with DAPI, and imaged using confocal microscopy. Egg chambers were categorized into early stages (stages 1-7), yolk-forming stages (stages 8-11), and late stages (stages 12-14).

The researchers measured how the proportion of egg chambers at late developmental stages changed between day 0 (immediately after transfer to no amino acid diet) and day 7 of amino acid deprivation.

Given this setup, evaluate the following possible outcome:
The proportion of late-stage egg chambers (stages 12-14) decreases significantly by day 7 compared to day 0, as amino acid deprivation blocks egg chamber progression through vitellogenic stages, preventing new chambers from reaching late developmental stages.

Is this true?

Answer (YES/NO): YES